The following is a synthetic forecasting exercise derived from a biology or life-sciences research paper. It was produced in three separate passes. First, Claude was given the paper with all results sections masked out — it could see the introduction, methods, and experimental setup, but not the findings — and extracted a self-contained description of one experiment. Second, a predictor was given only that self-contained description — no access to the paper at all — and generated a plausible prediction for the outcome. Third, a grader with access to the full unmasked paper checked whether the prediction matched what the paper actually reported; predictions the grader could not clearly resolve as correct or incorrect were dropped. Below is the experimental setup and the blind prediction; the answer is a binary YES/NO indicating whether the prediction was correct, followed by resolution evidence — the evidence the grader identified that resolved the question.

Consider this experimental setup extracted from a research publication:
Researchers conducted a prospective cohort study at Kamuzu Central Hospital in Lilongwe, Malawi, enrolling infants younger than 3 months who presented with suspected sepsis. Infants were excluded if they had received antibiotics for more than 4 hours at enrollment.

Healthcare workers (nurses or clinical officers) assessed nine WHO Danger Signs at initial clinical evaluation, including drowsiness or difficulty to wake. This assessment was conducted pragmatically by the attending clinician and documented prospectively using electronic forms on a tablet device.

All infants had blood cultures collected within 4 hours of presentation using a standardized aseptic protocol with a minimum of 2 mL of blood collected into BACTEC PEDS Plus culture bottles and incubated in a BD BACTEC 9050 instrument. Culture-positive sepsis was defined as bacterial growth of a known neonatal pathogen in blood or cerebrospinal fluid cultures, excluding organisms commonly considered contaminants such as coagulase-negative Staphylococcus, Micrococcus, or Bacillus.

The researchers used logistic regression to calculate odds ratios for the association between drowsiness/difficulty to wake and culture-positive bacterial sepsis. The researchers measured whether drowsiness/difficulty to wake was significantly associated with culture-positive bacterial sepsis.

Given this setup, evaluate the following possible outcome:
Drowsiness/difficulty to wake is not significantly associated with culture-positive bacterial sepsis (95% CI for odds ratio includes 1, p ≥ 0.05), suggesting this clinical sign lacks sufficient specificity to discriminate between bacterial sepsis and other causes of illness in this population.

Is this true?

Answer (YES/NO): YES